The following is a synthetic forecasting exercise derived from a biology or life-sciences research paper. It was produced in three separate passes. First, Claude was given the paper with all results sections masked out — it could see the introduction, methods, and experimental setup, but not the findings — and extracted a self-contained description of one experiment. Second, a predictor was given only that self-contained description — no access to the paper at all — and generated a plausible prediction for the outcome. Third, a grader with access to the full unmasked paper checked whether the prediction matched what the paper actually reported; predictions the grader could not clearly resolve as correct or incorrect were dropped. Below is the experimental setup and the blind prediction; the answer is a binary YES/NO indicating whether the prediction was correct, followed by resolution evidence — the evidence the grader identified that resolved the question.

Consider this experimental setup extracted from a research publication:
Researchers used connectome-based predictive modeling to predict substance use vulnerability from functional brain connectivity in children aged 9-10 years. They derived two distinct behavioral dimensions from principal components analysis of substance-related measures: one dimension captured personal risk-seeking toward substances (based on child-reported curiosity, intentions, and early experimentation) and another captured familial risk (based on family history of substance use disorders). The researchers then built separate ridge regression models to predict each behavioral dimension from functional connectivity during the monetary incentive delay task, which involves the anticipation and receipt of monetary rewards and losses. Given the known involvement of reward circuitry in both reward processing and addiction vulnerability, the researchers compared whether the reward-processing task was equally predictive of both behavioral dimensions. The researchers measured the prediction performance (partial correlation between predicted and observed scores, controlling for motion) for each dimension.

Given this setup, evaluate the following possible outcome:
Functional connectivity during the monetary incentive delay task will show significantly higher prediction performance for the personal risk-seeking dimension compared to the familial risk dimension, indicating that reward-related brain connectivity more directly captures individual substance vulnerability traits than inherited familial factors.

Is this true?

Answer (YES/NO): YES